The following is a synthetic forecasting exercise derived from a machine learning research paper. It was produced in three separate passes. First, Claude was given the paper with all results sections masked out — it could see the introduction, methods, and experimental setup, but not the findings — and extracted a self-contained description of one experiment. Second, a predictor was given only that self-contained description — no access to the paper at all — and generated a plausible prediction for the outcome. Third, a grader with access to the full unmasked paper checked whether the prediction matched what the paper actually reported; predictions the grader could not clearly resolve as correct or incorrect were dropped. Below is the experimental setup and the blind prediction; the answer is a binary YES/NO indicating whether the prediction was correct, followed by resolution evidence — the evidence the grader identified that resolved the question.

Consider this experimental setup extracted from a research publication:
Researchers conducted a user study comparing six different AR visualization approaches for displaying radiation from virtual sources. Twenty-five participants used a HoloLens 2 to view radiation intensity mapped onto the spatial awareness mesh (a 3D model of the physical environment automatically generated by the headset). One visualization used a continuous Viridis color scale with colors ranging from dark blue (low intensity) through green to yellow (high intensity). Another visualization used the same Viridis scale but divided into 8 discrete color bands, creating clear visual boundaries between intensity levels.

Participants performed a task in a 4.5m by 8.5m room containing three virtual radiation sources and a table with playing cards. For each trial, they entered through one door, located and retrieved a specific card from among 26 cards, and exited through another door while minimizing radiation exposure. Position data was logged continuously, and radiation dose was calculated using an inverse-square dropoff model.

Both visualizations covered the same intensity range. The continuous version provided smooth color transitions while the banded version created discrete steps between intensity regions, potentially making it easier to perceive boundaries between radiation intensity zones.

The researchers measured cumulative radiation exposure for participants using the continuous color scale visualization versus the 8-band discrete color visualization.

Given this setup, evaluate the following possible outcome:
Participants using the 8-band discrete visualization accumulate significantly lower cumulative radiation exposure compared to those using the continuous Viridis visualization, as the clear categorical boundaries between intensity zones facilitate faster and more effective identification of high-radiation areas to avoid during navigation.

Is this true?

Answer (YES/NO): NO